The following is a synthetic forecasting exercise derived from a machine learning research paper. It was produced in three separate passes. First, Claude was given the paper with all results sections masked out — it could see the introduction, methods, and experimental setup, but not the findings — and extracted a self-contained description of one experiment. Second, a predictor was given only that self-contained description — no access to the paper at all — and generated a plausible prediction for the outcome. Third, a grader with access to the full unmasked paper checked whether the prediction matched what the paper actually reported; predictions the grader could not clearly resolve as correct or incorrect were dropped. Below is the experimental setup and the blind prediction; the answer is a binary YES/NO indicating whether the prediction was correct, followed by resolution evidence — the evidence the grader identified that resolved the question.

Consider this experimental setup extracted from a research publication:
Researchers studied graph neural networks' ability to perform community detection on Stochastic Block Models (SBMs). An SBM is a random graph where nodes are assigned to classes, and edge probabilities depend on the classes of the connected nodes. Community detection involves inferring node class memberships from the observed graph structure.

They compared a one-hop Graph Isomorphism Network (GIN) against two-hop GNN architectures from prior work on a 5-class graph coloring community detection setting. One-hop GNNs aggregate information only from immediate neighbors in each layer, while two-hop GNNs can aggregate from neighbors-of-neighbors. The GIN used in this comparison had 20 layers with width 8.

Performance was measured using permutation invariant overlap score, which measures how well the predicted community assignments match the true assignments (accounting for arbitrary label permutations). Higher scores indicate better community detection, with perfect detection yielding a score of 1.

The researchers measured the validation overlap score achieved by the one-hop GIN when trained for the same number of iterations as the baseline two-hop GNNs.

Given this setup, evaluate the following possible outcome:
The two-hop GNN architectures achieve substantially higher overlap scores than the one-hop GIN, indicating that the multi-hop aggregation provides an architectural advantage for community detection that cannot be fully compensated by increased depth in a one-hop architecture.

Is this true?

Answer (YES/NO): NO